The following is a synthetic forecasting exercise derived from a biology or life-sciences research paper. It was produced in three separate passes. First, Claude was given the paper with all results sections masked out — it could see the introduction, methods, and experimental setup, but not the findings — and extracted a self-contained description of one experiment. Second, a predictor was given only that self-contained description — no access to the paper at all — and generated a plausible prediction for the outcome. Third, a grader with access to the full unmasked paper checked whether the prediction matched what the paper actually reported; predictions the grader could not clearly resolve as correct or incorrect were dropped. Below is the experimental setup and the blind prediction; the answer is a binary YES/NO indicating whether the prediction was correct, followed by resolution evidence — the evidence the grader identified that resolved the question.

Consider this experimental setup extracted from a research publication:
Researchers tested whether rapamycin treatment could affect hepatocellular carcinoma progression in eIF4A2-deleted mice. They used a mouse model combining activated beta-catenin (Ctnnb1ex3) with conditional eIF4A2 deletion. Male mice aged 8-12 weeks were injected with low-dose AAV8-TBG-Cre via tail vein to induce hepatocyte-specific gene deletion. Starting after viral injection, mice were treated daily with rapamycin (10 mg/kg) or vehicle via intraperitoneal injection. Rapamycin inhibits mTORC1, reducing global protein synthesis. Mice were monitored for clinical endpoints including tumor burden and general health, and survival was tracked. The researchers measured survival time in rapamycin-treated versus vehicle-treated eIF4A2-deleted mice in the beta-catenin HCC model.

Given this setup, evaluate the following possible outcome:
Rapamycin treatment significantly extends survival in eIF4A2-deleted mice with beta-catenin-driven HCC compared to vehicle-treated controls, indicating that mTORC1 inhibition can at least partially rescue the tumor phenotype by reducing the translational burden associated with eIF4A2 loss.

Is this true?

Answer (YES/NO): NO